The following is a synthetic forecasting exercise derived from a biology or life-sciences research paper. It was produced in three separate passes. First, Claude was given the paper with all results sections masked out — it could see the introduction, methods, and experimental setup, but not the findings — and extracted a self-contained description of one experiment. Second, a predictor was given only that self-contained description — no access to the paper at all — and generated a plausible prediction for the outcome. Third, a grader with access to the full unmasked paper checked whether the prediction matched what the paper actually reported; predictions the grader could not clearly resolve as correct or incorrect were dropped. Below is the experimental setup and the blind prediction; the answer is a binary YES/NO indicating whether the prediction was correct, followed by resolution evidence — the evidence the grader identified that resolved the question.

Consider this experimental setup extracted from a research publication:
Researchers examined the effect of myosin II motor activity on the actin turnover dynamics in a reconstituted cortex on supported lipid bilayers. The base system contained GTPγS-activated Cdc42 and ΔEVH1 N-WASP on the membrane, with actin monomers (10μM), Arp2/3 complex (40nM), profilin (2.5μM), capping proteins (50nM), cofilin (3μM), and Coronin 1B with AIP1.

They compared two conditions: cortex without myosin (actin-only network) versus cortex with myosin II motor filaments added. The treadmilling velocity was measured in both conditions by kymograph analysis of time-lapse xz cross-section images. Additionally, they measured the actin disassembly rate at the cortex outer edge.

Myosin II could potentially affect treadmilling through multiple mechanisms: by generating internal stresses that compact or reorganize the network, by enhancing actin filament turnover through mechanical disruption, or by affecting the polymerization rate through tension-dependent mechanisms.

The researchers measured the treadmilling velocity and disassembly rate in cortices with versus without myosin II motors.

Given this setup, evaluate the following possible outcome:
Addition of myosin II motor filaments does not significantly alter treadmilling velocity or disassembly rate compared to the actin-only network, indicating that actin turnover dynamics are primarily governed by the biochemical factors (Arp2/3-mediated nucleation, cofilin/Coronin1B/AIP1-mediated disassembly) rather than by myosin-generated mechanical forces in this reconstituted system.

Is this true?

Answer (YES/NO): NO